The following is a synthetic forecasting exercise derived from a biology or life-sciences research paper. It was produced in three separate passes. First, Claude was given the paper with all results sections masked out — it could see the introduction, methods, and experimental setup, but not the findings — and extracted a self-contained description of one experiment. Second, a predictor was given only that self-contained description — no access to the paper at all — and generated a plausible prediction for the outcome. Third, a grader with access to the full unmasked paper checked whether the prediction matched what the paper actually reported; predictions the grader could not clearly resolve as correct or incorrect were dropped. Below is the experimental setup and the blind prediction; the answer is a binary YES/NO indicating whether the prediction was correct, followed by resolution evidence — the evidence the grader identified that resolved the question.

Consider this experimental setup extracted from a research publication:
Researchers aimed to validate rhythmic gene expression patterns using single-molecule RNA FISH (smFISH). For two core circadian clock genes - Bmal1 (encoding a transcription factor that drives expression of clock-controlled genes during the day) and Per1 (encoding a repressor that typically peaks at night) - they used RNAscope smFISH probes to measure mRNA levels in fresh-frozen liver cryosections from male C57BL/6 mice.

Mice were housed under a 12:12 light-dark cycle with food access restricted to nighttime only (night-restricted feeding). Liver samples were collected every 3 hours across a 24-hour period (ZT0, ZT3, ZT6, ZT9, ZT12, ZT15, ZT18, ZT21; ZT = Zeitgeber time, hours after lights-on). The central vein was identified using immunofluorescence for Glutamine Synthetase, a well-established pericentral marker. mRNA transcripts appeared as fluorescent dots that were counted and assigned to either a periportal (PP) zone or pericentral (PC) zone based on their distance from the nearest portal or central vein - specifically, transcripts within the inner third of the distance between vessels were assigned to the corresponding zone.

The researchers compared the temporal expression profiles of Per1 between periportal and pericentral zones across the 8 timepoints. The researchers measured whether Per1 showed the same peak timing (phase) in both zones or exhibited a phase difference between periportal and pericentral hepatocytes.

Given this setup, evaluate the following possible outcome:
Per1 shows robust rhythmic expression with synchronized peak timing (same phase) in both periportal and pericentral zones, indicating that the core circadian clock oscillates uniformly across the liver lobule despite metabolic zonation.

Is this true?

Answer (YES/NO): YES